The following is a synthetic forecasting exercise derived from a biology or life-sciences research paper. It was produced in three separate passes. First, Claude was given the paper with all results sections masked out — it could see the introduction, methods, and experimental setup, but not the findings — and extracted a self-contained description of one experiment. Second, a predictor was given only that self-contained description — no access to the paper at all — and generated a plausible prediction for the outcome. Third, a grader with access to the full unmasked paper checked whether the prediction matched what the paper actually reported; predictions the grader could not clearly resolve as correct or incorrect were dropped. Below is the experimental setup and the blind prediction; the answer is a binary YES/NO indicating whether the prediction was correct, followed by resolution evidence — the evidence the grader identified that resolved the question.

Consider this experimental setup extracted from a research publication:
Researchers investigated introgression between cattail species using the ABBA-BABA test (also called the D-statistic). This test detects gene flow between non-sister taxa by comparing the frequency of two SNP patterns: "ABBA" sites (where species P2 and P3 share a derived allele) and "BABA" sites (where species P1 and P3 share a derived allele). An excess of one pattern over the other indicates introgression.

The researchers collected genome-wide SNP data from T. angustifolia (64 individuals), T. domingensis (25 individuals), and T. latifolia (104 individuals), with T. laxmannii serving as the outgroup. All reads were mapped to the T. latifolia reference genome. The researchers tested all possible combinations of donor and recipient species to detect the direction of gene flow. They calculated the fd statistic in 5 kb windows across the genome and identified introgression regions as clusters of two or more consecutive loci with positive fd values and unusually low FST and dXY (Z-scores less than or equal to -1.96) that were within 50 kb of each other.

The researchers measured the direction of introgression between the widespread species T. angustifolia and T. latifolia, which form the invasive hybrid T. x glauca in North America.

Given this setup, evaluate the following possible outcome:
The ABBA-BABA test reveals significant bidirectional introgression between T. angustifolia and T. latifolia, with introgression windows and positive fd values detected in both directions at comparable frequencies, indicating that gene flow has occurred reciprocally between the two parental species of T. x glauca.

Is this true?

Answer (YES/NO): NO